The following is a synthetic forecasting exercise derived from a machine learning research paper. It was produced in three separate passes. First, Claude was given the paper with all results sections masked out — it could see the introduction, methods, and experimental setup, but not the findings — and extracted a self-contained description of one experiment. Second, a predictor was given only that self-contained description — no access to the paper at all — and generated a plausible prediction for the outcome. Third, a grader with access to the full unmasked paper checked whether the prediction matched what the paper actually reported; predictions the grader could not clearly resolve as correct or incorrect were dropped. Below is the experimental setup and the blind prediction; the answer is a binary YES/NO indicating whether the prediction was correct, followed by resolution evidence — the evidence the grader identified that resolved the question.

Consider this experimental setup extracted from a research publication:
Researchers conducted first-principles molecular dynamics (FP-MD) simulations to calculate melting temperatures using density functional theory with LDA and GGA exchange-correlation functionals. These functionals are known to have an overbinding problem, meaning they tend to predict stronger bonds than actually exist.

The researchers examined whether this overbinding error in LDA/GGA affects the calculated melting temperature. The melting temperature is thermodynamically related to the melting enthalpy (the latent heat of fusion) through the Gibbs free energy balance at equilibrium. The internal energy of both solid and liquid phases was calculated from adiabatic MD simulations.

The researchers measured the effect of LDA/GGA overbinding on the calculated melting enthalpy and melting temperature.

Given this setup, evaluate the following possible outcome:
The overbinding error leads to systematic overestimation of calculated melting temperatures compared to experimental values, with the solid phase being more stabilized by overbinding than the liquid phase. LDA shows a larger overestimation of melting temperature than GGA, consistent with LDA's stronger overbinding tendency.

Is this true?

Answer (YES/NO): YES